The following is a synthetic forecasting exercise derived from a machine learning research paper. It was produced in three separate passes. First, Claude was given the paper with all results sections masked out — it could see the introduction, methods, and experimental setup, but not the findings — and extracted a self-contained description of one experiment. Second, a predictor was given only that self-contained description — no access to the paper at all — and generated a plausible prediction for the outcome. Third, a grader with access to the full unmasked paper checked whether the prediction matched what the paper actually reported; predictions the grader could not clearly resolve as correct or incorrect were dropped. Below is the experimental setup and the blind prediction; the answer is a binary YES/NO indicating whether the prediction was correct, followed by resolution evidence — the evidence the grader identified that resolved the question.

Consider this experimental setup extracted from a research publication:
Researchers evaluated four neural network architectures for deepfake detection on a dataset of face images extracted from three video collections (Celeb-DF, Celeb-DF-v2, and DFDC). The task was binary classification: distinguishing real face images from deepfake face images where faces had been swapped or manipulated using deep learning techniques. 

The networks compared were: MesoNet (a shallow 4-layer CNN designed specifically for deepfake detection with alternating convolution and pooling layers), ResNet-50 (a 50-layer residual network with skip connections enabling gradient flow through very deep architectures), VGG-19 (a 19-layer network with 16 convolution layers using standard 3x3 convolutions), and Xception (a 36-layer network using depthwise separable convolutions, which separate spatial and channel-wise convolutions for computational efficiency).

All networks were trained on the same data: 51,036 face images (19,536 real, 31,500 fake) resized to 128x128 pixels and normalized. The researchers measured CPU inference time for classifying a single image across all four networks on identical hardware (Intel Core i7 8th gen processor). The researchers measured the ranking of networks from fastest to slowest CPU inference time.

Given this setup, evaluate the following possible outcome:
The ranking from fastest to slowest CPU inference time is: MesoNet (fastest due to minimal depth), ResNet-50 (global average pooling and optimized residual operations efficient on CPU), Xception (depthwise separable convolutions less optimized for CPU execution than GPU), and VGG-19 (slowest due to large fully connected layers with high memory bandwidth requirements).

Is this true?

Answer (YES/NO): NO